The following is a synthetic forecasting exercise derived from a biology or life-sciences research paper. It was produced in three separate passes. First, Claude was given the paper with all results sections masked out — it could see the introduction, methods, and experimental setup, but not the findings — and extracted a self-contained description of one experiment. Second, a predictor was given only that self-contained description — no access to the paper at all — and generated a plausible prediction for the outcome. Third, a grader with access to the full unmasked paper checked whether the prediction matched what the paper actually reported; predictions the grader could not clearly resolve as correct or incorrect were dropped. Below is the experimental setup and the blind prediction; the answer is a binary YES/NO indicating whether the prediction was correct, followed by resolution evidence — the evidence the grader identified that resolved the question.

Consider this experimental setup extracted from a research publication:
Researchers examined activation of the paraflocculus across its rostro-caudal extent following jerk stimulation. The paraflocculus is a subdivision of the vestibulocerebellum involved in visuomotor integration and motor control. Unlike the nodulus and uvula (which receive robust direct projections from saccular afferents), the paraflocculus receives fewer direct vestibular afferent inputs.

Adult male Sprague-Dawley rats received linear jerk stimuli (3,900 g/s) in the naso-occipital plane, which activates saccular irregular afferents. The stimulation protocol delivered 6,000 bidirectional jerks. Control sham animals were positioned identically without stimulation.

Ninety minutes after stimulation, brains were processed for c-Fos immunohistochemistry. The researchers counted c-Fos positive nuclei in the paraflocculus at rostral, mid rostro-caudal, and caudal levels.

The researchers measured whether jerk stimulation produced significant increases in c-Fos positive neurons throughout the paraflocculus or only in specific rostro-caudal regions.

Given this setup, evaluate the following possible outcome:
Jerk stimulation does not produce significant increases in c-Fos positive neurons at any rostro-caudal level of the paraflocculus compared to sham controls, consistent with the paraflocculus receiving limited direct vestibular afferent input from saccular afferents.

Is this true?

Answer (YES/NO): NO